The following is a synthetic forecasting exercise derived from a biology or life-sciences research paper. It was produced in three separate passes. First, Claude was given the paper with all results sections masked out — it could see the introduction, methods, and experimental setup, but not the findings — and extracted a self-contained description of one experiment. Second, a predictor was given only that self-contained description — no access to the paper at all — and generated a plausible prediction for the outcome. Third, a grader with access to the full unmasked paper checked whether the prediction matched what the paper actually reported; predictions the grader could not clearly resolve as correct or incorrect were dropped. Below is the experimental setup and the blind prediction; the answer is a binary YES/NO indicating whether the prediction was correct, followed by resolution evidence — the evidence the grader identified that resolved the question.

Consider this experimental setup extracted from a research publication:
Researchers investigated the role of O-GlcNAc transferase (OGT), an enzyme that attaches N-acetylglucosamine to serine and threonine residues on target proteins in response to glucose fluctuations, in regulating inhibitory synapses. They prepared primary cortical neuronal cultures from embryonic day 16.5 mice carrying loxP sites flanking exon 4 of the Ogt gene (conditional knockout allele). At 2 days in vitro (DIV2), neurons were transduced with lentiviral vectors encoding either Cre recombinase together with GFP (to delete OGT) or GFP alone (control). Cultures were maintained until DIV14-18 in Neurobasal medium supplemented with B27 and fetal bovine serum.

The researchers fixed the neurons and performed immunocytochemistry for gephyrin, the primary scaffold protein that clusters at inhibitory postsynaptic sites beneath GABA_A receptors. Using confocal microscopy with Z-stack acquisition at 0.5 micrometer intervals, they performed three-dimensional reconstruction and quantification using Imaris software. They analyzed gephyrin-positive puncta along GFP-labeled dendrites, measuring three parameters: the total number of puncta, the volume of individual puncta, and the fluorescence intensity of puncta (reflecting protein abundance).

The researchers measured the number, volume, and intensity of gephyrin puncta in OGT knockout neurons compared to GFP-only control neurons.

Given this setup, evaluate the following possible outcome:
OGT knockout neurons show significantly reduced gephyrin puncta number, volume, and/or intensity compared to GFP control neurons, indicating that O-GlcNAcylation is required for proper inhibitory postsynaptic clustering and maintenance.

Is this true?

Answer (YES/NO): NO